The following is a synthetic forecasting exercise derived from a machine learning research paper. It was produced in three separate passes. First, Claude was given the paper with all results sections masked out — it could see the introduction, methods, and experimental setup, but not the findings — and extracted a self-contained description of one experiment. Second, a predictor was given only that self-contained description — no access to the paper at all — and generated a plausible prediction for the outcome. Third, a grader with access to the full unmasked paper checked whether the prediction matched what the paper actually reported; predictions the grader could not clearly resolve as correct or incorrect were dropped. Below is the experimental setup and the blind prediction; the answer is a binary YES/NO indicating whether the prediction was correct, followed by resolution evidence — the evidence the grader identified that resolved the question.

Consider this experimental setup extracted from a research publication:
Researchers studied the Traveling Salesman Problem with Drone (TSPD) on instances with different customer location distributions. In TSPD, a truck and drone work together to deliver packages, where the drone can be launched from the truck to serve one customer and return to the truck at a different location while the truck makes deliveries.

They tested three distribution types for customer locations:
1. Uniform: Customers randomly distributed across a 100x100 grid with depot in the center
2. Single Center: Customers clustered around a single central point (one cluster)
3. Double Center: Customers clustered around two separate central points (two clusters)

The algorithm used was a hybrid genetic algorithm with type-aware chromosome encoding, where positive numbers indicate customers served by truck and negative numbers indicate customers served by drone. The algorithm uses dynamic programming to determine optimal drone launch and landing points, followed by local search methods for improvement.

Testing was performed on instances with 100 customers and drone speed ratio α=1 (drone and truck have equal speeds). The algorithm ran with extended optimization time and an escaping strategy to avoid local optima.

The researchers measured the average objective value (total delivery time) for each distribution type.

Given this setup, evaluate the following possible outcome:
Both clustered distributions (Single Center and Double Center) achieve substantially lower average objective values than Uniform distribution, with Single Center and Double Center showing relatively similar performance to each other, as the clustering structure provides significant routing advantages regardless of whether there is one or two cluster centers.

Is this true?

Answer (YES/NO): NO